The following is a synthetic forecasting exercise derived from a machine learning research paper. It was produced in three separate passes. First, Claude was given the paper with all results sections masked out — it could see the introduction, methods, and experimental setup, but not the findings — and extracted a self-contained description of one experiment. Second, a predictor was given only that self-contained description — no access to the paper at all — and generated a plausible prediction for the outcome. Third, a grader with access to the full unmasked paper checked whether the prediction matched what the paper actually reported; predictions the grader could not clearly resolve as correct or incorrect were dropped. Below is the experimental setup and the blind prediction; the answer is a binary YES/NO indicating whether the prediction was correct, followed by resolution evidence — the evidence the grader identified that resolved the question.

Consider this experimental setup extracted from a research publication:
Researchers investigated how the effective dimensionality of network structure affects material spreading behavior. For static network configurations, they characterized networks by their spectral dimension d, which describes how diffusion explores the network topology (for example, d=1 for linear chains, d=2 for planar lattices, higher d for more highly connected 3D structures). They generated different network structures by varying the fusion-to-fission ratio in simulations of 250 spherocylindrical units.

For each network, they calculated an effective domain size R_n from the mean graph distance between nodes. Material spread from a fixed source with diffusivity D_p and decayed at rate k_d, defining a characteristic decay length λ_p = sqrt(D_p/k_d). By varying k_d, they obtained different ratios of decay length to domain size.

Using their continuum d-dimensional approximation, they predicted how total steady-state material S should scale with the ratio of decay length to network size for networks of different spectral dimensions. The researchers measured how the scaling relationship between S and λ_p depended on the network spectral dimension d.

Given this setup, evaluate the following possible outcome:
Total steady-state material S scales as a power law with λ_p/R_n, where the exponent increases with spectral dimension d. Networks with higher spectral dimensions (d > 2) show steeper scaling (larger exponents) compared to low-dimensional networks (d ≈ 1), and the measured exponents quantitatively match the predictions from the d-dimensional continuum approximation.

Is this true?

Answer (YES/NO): NO